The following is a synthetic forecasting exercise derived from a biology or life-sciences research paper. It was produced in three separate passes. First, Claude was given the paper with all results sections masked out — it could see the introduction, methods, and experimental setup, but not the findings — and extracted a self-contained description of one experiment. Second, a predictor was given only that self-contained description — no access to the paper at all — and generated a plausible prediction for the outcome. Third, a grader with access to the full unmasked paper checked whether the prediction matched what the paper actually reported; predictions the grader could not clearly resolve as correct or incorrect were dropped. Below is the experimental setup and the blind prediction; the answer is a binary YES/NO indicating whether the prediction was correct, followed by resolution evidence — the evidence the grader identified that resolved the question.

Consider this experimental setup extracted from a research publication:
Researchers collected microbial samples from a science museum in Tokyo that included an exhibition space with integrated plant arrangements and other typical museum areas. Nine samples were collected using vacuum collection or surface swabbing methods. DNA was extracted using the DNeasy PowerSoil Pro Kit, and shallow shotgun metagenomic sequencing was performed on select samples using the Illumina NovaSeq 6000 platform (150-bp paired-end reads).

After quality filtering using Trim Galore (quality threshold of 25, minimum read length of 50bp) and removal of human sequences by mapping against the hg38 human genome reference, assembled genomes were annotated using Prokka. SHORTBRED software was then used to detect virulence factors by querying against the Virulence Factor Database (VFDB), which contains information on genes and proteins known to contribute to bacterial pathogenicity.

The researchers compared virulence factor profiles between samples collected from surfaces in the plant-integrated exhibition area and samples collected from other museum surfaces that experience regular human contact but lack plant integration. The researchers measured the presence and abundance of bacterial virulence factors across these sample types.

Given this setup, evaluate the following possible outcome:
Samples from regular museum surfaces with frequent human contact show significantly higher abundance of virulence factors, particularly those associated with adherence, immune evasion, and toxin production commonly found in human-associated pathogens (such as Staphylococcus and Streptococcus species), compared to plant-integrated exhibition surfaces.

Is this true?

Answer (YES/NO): NO